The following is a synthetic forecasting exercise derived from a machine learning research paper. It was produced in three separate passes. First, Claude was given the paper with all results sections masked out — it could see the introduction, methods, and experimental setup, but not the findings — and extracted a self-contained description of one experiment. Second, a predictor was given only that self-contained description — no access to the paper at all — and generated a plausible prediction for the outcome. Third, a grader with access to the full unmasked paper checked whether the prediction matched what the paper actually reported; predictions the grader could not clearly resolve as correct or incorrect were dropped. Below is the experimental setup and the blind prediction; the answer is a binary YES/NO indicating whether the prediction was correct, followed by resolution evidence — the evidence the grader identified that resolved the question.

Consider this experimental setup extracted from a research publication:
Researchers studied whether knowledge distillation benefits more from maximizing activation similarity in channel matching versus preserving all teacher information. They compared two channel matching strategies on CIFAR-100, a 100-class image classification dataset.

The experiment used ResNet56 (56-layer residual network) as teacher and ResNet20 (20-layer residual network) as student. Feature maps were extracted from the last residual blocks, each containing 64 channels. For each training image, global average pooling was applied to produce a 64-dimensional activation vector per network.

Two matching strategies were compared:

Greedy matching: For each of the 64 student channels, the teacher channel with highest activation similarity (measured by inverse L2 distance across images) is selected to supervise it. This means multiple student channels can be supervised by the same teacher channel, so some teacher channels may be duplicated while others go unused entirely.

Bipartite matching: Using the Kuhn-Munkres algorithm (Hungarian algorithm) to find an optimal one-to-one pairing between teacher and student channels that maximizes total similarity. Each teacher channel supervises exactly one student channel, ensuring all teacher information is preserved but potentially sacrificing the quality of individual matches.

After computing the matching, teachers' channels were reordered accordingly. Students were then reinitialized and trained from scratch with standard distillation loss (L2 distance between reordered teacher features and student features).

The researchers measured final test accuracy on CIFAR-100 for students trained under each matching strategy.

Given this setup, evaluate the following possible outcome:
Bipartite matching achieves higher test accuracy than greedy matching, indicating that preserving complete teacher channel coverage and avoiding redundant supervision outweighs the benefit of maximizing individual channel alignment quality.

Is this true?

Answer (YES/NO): YES